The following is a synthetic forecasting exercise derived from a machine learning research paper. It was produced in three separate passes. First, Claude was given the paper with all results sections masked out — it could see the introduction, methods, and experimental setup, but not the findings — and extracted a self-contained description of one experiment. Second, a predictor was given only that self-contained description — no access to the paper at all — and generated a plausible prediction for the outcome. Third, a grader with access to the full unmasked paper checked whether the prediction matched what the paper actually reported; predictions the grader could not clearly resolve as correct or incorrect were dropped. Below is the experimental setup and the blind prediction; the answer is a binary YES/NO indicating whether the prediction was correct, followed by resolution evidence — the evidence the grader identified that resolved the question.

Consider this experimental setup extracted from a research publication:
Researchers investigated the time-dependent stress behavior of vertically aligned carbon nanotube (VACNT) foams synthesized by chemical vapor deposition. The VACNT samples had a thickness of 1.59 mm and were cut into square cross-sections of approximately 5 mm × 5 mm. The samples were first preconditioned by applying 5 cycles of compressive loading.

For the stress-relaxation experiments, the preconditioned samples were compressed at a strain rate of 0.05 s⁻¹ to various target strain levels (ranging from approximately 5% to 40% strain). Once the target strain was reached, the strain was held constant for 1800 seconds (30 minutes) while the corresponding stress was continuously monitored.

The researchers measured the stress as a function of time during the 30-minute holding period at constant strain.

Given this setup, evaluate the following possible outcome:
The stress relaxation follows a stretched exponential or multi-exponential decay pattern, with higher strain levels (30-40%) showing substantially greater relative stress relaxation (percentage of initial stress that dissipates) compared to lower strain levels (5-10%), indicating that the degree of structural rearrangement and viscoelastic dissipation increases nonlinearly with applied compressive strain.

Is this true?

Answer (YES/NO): NO